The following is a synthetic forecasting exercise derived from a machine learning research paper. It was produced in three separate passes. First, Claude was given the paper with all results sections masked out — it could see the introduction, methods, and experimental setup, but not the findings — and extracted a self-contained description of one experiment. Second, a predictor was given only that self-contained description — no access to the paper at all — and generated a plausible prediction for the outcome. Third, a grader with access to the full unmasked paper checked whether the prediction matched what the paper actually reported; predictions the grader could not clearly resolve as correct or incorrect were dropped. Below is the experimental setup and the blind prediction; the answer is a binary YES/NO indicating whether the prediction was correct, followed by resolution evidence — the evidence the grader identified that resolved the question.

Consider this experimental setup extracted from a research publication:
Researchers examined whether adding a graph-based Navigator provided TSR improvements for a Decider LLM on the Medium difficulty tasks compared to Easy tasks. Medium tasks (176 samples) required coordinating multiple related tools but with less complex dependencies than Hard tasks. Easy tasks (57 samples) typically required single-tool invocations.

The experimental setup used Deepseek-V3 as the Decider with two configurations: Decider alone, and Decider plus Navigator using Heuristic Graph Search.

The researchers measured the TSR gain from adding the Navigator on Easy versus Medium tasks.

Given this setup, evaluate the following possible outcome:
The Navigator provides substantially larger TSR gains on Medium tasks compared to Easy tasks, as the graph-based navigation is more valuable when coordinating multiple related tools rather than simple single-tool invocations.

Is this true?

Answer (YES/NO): NO